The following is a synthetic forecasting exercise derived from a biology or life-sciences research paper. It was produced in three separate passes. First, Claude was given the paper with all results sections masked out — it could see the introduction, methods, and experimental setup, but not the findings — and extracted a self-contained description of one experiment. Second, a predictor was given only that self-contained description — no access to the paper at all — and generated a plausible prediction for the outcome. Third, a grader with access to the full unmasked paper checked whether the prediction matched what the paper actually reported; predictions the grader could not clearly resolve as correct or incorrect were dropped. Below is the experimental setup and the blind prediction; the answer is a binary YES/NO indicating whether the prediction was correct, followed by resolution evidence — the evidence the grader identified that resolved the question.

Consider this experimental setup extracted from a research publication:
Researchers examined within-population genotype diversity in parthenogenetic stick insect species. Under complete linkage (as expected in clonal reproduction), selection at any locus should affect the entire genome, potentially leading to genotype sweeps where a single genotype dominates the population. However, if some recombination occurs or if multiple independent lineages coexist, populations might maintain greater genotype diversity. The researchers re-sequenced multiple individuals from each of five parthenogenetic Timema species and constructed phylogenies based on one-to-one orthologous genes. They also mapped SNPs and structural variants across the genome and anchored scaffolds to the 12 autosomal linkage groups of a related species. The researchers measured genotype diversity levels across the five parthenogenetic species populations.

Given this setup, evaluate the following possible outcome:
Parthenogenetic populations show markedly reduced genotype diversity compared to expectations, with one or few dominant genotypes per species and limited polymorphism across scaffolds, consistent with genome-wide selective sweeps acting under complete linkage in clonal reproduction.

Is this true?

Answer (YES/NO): NO